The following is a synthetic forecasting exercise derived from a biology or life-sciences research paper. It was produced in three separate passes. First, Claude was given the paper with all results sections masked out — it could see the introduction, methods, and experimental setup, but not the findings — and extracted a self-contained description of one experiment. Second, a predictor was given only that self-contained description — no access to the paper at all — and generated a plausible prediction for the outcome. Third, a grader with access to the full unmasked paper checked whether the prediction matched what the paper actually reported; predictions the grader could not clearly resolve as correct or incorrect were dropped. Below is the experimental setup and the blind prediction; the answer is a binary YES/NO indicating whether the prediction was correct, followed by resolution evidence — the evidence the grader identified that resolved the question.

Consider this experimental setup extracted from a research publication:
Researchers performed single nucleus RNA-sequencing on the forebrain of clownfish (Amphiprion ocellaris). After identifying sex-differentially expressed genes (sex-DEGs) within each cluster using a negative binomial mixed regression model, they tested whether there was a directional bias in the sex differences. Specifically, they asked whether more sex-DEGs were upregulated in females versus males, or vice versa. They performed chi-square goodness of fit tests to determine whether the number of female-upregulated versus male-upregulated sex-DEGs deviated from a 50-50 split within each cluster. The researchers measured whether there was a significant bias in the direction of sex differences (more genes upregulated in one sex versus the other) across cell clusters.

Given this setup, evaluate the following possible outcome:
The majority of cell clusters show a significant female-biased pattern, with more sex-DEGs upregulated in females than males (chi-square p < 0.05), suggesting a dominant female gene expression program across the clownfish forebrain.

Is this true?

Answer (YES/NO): NO